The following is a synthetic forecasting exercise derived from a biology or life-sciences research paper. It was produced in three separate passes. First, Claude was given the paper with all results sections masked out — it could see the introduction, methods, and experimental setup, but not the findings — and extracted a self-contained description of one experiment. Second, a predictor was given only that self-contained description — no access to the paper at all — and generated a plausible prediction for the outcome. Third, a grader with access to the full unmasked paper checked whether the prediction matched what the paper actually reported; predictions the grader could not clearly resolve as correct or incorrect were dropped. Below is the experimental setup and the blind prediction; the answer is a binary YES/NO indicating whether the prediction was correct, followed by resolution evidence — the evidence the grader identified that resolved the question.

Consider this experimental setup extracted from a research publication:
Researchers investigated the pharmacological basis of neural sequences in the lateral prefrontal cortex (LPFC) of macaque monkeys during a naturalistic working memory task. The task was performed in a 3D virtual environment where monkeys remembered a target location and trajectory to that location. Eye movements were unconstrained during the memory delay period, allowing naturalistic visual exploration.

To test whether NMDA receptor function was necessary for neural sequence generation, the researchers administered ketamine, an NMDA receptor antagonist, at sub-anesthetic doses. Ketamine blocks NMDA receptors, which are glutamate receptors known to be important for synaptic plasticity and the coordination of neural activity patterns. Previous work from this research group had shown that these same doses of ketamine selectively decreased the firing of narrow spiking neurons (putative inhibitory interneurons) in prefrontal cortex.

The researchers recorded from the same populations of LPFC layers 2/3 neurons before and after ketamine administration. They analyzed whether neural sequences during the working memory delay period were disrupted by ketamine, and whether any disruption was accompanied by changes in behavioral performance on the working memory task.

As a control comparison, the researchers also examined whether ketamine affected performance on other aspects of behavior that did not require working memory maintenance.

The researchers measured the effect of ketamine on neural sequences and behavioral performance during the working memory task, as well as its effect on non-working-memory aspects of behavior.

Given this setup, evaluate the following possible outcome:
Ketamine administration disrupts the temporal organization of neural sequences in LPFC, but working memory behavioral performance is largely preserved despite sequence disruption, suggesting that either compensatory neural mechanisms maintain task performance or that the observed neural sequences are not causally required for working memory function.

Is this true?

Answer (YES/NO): NO